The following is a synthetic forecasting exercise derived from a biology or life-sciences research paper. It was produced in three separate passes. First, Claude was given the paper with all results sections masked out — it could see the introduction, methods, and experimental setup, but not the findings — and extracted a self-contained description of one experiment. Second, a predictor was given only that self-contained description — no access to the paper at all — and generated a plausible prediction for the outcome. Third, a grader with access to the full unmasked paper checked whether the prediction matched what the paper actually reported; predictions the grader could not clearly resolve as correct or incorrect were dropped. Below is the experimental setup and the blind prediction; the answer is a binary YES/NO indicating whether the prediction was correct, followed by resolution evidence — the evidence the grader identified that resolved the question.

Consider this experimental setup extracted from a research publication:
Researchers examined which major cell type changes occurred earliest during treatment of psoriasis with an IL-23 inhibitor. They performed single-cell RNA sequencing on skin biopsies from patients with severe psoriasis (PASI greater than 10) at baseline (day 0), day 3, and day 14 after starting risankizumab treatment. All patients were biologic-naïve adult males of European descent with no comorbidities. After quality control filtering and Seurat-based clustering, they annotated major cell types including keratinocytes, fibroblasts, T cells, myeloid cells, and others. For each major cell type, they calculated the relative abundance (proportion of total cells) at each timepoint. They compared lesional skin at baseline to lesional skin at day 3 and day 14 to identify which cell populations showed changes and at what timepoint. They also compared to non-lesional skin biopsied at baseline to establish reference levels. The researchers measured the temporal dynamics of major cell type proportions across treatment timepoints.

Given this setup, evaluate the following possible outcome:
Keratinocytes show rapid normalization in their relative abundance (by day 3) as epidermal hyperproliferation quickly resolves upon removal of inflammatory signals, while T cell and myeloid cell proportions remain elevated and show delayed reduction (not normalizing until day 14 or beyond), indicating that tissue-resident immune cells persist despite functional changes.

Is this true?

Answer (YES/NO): NO